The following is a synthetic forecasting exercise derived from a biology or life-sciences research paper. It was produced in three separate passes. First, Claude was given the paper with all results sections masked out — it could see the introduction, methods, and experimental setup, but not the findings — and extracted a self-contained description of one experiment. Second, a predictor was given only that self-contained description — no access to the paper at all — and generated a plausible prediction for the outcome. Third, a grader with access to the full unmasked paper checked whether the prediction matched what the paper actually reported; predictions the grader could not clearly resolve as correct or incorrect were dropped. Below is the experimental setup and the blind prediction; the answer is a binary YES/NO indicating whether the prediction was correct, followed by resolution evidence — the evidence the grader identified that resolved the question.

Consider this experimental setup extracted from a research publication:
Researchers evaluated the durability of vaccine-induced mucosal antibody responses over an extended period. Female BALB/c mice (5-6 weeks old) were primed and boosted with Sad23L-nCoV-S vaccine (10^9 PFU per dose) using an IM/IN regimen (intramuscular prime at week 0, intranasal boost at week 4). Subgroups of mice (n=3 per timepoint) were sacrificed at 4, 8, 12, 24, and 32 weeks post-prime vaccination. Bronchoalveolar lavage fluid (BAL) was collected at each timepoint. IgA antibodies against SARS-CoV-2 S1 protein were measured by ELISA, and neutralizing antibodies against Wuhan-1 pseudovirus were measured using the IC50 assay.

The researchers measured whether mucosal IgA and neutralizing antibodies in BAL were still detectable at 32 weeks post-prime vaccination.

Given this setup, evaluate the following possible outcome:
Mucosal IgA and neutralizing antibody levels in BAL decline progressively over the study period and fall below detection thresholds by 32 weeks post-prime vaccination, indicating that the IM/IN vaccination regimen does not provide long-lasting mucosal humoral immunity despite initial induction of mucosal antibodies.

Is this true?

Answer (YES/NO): NO